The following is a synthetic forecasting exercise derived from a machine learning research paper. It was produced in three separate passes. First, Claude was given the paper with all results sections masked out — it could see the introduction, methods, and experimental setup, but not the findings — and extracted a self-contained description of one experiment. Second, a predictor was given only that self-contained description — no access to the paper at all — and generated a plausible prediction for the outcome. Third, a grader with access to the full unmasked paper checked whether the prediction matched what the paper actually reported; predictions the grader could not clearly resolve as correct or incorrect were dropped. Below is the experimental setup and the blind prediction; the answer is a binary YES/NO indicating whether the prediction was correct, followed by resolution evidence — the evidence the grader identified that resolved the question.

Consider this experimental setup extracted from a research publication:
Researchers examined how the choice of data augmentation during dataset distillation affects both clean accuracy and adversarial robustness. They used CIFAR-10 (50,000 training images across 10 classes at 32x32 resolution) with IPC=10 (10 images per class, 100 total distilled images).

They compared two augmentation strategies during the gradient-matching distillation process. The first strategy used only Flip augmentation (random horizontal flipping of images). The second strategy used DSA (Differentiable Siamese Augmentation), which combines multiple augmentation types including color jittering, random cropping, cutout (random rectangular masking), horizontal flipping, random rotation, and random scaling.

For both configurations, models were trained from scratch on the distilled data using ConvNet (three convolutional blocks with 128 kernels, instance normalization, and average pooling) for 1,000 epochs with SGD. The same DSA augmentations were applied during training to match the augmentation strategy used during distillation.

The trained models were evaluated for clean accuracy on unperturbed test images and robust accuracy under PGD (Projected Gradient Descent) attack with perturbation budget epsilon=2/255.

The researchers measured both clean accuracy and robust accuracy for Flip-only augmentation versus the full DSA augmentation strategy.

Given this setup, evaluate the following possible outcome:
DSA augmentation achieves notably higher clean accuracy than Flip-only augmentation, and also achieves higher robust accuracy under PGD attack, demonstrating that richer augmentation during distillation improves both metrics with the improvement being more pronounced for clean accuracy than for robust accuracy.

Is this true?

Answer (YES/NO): NO